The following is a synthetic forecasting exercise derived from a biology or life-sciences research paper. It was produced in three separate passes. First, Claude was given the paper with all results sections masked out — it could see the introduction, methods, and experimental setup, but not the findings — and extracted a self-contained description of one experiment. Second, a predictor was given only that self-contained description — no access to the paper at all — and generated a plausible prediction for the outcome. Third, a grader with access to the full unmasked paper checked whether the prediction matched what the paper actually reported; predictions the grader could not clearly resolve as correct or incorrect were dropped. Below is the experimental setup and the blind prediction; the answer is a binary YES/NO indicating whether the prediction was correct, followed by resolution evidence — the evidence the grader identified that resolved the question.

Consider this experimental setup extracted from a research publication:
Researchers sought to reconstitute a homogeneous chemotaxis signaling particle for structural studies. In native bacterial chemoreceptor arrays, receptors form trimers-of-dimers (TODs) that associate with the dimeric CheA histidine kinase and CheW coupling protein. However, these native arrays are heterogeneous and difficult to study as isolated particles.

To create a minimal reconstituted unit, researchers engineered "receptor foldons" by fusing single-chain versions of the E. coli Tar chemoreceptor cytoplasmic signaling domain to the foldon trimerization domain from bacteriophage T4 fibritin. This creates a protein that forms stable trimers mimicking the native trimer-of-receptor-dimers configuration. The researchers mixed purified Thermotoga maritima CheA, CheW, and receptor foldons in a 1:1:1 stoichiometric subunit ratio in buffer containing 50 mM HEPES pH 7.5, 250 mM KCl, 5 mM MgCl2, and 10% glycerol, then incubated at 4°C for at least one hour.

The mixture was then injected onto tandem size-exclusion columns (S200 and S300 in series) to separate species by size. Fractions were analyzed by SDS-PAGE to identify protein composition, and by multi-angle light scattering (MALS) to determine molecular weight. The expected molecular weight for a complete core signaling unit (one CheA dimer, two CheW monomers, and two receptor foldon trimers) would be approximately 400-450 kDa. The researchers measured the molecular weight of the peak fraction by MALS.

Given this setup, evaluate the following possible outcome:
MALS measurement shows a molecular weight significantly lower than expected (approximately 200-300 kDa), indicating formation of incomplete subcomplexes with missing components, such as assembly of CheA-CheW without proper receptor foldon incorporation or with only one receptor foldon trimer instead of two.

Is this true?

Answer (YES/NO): NO